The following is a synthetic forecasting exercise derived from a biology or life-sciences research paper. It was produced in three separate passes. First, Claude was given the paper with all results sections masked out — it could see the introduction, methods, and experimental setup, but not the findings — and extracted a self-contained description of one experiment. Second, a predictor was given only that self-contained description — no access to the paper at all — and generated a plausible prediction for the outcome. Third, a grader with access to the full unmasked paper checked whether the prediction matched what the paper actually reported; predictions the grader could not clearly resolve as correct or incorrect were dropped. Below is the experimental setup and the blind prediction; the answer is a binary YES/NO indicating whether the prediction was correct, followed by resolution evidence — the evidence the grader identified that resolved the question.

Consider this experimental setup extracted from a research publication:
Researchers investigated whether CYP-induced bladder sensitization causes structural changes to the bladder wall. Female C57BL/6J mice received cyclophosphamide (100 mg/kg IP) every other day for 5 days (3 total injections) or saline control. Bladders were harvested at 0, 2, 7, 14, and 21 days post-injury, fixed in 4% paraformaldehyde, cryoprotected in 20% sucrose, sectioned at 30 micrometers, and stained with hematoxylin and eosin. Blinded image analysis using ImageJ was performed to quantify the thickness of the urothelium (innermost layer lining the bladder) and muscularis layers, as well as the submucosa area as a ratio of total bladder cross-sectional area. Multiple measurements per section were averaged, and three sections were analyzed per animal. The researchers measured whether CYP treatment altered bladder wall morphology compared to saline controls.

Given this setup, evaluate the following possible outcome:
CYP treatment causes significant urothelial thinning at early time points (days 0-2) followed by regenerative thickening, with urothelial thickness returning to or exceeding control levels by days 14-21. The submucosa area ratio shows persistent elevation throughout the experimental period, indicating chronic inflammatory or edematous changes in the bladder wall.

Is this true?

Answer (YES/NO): NO